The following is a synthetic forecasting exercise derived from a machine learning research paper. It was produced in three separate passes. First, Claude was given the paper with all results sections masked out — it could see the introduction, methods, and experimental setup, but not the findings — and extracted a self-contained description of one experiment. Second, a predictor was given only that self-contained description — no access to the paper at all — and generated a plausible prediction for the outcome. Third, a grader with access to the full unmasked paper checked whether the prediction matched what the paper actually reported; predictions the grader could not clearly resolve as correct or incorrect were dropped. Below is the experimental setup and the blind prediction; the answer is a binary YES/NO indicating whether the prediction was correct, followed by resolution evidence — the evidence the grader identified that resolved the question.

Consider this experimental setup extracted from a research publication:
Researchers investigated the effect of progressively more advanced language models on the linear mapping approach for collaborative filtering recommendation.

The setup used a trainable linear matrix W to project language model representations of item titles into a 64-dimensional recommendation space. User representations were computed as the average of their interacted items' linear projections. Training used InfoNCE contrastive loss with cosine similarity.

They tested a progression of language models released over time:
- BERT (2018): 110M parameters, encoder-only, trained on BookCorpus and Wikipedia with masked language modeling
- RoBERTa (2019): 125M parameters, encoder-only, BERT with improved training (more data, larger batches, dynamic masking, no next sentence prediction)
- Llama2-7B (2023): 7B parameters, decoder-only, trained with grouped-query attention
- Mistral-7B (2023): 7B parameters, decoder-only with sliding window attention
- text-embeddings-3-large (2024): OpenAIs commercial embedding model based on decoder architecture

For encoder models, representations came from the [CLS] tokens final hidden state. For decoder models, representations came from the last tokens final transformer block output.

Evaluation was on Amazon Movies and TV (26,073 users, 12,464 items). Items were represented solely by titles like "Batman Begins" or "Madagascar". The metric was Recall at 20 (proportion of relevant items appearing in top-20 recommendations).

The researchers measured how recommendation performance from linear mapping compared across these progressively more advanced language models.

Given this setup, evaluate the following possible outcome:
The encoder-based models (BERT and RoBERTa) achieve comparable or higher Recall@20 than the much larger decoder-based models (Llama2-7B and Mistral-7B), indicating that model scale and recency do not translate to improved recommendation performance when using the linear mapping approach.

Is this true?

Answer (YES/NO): NO